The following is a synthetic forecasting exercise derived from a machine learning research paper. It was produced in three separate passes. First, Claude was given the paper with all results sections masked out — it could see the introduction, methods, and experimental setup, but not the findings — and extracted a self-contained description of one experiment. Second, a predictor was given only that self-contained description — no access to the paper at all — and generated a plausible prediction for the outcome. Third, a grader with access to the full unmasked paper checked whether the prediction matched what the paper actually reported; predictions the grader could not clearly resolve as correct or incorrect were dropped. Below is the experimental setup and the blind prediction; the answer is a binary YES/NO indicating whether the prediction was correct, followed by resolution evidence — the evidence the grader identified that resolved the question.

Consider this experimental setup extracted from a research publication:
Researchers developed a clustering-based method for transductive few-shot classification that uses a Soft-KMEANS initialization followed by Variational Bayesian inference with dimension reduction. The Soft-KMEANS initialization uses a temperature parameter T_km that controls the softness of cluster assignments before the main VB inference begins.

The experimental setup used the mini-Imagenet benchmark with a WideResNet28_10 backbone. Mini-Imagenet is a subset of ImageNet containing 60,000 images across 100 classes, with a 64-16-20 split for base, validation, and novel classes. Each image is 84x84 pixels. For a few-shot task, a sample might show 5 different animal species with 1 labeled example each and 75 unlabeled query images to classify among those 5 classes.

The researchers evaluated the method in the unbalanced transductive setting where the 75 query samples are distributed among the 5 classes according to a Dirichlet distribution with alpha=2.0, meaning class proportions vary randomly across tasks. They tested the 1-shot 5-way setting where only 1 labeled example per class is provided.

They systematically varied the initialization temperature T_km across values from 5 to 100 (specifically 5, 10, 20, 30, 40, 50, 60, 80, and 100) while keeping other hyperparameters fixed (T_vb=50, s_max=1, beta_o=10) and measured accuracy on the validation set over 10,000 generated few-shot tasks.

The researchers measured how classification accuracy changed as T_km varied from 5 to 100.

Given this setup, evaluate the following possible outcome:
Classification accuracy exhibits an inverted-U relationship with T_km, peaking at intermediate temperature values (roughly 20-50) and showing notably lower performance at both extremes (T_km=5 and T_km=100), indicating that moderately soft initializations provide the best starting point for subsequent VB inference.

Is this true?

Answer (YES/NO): NO